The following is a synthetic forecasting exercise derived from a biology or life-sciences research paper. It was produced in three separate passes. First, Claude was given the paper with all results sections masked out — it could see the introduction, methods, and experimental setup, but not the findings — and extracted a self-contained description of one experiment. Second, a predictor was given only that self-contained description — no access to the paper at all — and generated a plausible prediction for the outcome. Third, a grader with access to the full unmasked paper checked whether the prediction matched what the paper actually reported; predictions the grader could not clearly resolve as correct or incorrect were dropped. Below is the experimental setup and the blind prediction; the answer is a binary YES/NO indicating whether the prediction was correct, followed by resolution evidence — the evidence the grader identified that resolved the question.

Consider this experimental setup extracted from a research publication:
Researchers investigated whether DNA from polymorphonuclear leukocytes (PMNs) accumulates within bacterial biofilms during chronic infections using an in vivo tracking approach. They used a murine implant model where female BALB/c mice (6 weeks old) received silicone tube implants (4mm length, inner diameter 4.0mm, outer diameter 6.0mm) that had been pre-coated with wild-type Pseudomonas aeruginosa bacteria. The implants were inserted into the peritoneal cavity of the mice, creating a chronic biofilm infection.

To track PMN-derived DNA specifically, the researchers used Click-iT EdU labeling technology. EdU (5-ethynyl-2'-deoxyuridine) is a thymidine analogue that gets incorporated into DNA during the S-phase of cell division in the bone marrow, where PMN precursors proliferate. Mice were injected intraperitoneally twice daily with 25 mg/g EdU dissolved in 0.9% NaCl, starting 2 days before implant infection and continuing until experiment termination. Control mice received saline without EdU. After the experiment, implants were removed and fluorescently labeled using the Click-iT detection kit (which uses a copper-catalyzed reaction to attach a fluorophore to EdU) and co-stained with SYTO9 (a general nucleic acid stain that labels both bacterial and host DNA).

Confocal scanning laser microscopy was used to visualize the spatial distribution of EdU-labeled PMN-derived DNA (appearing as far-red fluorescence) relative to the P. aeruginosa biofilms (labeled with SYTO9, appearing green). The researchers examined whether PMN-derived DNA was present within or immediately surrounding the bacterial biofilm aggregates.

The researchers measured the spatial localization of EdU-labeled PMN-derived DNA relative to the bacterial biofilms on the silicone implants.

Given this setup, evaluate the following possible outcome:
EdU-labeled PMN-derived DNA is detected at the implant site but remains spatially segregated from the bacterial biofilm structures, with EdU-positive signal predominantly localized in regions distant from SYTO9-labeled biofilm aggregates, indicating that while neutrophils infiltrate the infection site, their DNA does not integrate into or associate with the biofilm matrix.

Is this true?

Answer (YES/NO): NO